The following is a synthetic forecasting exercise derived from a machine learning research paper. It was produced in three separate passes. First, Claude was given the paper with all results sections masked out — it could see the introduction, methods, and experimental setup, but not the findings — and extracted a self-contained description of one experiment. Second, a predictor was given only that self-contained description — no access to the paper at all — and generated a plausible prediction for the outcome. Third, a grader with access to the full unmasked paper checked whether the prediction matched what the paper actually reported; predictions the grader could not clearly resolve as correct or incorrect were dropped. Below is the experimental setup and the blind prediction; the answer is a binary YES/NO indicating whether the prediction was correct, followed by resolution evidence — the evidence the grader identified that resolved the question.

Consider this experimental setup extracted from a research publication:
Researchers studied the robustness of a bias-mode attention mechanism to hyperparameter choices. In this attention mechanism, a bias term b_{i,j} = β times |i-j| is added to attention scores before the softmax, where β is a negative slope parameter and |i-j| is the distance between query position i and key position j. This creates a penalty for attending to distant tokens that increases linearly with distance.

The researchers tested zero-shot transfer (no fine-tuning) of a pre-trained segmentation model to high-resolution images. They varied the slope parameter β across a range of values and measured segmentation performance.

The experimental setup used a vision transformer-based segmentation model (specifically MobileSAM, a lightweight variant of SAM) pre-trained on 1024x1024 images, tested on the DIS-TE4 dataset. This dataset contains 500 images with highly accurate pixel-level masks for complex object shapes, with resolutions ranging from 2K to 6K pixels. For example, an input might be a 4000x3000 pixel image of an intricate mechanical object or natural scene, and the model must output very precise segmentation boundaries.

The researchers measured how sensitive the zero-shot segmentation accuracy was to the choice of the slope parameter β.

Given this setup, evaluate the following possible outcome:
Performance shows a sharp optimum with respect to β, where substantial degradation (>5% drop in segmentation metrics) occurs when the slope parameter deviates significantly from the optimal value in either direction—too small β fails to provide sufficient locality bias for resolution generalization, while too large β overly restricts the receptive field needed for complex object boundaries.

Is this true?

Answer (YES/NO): NO